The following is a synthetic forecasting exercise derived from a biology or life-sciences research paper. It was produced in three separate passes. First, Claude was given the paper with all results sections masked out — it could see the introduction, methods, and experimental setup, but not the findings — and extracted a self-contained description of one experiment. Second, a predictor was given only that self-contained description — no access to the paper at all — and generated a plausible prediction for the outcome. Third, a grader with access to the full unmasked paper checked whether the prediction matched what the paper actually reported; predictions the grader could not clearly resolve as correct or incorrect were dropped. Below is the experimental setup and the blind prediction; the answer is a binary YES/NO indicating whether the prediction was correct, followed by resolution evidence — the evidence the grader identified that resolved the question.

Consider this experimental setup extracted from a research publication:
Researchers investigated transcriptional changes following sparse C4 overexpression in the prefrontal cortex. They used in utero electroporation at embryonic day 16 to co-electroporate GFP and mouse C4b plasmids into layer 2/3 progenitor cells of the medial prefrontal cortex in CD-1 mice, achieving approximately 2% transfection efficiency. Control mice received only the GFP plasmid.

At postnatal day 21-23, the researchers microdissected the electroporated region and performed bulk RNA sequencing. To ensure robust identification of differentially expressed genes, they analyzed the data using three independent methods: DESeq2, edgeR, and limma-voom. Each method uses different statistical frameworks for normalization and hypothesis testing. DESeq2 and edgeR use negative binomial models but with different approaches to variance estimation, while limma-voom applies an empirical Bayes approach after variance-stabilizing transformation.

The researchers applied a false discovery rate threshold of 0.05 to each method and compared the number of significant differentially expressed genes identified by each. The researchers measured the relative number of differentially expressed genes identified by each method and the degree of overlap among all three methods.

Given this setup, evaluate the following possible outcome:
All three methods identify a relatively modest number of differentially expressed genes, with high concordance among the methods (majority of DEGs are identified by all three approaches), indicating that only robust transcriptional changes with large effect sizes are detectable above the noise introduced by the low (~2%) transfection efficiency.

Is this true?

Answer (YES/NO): NO